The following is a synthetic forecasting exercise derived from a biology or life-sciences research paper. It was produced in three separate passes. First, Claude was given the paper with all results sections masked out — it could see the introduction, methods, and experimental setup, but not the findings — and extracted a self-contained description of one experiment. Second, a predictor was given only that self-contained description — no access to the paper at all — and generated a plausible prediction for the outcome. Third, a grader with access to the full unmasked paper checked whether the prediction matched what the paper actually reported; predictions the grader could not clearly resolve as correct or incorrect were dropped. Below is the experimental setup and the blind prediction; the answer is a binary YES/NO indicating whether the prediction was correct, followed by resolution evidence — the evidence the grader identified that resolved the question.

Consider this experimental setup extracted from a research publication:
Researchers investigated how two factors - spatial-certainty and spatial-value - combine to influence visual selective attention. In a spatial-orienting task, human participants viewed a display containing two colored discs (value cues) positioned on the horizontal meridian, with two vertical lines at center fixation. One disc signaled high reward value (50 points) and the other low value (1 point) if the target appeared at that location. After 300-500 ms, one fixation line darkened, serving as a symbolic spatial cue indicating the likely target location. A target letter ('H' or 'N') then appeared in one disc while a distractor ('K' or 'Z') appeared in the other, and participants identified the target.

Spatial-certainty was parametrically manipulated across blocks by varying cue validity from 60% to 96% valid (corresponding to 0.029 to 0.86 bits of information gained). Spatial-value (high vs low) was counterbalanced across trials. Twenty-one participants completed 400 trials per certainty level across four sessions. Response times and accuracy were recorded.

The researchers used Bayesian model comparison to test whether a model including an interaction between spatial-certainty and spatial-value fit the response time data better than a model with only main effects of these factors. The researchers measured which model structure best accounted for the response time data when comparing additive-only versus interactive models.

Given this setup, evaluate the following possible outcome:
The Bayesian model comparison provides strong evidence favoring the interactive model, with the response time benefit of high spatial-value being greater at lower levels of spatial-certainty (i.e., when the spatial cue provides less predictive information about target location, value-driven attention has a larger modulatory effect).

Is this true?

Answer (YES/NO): NO